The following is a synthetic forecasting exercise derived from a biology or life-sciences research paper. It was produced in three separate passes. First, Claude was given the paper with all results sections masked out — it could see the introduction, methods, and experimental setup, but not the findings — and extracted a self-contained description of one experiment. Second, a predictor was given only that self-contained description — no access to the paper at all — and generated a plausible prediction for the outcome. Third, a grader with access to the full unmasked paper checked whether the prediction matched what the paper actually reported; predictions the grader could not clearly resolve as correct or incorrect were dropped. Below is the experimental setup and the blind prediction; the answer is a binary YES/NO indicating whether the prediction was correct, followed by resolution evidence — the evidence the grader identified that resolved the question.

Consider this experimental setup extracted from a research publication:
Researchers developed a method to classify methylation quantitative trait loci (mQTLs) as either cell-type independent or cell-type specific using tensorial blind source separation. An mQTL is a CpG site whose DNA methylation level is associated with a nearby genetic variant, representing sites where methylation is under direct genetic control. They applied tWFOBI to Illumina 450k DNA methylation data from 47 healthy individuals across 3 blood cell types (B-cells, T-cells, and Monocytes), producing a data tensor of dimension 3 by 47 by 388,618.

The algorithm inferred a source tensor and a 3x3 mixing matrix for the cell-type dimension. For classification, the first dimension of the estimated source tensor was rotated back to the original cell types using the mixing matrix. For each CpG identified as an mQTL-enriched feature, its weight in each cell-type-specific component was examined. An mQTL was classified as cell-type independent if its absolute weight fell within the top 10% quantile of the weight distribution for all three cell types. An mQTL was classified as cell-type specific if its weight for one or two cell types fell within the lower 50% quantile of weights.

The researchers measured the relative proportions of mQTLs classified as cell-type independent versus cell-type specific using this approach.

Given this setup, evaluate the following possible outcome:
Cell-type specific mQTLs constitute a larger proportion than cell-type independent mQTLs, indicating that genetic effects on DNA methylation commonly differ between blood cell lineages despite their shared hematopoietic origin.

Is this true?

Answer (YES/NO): NO